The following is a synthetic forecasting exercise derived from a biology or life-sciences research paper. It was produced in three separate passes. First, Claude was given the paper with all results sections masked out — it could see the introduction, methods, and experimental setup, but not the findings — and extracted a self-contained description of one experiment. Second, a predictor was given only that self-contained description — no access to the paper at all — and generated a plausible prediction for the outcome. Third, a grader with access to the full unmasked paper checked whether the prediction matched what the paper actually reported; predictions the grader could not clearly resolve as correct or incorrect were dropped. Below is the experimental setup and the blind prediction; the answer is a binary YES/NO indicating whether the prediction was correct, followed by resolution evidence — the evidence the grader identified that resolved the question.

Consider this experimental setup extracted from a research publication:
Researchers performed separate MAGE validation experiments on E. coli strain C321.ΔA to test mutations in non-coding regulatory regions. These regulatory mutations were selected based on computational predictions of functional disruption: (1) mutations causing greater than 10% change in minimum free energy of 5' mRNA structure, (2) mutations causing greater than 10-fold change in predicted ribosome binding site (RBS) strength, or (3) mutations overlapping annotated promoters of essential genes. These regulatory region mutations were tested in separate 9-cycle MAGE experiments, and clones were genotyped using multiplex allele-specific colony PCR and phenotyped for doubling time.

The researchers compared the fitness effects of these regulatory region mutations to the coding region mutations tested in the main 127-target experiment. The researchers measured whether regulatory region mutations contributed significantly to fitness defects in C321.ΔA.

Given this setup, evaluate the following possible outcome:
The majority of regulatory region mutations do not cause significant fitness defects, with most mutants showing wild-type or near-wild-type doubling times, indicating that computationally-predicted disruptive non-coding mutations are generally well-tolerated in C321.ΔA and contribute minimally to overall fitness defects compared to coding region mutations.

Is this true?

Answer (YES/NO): NO